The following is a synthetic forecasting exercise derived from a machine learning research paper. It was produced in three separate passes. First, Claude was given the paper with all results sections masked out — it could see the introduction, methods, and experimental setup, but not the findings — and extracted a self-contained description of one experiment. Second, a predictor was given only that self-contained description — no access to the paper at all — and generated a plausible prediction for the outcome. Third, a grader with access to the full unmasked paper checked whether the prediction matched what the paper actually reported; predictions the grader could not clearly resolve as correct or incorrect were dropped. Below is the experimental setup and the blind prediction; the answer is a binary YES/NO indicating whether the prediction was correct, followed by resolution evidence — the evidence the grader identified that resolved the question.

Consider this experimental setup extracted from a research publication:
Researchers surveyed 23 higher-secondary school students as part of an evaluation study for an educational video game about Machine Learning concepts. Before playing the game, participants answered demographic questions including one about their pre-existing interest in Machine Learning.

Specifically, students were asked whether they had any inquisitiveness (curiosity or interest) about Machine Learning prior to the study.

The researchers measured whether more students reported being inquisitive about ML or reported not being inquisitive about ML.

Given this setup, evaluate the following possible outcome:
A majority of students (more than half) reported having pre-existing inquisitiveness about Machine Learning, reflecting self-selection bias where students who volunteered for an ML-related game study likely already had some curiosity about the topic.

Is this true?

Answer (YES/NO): NO